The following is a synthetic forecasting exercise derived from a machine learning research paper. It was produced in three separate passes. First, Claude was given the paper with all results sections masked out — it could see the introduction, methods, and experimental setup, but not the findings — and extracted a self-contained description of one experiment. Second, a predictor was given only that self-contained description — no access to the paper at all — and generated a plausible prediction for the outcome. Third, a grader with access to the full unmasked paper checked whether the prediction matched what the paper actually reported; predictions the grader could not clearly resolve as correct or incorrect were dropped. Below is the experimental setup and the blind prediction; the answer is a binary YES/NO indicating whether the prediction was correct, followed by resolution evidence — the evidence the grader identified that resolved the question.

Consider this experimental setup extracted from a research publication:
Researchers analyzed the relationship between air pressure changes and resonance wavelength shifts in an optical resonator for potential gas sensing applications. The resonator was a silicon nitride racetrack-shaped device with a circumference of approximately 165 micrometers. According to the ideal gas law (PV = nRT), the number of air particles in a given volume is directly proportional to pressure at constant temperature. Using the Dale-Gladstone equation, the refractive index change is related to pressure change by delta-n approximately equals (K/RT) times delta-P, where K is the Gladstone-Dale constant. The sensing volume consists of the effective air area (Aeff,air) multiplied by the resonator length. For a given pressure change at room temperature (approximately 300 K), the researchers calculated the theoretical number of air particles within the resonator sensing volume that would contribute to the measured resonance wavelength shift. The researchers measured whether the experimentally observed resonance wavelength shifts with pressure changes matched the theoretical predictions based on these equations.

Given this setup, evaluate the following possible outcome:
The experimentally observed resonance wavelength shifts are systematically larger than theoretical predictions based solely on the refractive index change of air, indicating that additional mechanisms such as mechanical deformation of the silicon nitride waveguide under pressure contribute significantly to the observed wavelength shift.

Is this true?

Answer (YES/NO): NO